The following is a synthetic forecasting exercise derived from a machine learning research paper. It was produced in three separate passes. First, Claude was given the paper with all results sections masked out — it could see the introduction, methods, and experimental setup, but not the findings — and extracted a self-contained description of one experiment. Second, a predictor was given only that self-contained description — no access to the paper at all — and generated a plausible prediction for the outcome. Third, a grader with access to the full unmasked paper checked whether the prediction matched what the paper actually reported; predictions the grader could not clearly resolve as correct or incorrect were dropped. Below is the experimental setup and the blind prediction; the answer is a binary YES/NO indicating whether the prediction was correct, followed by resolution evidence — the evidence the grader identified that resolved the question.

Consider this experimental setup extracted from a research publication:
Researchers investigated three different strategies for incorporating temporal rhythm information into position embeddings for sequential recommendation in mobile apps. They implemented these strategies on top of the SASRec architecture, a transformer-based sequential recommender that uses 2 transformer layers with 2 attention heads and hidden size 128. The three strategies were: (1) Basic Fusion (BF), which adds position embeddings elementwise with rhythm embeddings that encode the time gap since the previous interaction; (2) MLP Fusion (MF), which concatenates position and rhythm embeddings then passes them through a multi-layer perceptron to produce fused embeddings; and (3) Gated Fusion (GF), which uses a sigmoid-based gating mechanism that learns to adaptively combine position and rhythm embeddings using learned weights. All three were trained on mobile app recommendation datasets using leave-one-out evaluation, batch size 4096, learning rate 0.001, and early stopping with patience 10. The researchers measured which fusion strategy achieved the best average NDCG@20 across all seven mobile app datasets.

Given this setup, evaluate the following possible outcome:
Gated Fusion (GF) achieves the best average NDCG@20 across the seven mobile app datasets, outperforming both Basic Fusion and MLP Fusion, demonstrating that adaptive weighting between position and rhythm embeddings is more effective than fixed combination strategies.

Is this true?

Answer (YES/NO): NO